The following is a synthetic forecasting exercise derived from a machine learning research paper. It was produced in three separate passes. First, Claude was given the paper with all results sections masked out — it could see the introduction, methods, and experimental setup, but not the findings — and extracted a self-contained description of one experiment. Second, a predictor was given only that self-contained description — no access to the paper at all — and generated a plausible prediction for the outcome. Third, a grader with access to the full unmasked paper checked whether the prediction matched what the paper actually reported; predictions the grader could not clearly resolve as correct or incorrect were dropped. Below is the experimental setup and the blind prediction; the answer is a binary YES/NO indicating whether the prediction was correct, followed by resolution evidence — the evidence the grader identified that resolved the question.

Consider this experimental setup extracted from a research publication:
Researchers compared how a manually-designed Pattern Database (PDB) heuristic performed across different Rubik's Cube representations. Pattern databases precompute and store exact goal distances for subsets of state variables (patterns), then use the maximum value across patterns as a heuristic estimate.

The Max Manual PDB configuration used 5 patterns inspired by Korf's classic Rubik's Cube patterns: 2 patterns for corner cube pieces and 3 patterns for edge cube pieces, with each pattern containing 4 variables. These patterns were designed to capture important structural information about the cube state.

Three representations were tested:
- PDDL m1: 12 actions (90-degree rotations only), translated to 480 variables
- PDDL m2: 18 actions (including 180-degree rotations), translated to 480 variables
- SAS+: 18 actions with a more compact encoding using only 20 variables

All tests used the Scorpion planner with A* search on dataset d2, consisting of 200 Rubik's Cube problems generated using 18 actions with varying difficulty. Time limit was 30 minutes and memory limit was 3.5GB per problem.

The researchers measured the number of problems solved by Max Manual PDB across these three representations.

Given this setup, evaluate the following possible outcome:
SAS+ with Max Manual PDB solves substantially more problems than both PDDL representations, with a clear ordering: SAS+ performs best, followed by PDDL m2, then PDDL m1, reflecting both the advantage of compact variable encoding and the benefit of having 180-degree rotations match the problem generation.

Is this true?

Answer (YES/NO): YES